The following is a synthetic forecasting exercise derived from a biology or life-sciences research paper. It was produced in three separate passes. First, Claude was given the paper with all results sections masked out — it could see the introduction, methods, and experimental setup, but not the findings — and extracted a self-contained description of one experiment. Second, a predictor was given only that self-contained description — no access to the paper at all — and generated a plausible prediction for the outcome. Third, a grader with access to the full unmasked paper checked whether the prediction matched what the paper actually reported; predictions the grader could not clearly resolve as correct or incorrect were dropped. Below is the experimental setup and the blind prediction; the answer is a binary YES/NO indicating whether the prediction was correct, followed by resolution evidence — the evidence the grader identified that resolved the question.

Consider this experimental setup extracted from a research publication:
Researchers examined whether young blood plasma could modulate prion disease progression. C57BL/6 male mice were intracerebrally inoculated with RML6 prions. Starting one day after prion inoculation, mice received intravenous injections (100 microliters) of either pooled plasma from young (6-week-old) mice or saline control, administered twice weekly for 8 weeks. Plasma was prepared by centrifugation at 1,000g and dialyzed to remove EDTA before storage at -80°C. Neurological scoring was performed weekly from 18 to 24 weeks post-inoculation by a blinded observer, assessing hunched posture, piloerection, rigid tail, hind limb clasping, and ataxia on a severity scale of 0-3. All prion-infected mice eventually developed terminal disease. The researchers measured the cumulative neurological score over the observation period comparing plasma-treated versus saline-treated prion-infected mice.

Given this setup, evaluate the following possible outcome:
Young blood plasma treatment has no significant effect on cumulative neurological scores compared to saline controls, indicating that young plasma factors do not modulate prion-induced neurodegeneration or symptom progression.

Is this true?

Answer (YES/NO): NO